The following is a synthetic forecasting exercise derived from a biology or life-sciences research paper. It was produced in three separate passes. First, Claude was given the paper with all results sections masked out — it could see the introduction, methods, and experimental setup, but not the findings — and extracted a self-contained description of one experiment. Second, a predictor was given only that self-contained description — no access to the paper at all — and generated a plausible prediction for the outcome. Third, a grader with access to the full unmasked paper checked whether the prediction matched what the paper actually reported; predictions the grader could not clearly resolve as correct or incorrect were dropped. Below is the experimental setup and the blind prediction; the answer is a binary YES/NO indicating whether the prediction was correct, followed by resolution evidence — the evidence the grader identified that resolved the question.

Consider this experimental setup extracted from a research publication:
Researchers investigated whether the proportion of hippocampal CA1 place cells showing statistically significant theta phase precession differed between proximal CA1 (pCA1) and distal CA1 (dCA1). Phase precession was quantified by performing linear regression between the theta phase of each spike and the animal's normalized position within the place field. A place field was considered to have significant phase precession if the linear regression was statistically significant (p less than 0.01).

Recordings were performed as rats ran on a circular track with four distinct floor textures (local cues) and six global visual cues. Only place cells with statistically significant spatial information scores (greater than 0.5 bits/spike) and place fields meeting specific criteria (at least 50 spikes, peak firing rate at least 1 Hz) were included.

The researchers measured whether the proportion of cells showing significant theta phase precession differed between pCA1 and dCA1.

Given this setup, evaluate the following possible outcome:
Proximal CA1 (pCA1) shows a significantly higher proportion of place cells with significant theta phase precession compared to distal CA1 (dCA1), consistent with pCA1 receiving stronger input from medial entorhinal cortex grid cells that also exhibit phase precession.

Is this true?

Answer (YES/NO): NO